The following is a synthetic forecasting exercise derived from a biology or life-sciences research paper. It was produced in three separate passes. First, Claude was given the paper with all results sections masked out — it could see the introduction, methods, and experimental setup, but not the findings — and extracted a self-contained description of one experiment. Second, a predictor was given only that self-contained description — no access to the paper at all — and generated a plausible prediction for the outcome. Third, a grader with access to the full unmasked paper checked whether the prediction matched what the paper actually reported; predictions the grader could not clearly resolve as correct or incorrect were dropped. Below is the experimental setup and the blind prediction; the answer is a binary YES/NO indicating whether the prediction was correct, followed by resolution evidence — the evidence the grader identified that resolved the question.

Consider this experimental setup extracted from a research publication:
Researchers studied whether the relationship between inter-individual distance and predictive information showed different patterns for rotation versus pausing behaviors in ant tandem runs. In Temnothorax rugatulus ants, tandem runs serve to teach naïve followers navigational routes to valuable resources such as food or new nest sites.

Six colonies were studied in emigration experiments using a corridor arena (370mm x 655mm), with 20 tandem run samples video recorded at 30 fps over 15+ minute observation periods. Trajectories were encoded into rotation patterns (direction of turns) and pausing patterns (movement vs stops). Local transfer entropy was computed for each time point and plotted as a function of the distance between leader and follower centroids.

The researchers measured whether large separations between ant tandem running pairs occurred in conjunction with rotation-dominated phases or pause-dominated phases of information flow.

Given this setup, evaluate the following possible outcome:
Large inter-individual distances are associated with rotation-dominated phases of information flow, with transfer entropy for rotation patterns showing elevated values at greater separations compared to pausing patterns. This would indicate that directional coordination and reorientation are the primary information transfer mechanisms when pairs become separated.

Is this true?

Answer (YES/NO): NO